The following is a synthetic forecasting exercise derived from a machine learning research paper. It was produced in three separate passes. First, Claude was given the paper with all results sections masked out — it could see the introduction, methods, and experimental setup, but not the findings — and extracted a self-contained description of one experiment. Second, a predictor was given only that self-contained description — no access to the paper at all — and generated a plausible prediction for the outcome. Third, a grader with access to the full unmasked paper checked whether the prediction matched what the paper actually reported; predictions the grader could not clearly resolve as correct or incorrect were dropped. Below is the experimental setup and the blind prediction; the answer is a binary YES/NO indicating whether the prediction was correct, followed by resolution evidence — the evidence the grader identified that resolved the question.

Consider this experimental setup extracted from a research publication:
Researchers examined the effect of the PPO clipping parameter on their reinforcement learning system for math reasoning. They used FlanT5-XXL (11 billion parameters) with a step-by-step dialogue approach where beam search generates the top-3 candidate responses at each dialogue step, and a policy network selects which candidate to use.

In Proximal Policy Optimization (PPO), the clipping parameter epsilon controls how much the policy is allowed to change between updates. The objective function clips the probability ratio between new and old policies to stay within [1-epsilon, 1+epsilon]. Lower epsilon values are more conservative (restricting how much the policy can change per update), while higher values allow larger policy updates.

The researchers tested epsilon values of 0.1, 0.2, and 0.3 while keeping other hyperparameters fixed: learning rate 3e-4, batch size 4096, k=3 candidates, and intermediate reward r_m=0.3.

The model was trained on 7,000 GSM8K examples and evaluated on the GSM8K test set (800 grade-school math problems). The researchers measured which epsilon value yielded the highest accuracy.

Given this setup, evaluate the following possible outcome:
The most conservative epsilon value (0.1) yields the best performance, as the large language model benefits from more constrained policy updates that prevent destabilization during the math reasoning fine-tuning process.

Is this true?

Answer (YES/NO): NO